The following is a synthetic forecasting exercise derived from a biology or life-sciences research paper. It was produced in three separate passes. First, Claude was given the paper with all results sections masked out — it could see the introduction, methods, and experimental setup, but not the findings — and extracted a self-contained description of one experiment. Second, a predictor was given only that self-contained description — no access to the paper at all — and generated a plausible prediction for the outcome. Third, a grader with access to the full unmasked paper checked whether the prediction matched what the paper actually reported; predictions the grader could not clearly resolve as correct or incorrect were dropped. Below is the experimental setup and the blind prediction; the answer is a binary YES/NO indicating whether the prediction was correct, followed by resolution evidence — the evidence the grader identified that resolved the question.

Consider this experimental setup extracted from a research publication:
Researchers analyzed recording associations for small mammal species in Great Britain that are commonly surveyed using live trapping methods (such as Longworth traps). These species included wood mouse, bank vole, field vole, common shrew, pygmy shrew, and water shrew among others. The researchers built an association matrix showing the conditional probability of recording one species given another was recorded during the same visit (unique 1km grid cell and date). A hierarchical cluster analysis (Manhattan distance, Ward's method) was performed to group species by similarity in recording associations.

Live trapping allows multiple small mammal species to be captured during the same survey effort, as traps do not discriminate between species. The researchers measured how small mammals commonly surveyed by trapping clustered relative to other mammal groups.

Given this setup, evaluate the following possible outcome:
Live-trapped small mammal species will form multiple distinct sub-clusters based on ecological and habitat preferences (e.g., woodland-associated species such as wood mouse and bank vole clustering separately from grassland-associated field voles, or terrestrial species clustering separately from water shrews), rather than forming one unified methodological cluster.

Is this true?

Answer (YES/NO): NO